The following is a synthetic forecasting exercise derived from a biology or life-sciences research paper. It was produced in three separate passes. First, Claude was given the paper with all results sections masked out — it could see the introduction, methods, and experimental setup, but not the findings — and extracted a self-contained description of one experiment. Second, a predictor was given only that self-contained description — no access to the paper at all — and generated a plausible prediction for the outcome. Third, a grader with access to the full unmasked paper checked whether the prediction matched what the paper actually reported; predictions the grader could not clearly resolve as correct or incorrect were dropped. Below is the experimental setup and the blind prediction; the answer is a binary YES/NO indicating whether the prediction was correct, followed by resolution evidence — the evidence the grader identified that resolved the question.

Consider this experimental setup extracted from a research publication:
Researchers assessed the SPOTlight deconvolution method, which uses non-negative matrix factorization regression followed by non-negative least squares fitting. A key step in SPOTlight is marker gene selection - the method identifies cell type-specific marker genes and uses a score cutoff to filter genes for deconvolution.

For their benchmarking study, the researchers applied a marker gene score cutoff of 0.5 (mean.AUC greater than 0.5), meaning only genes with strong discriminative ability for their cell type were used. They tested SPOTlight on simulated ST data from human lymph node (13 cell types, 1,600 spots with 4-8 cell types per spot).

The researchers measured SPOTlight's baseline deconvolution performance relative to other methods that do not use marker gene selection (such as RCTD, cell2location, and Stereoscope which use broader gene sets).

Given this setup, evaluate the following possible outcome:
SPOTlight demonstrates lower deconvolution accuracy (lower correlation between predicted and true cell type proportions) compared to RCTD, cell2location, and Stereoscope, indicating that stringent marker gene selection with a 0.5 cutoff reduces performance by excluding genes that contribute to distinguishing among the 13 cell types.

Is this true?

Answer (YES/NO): YES